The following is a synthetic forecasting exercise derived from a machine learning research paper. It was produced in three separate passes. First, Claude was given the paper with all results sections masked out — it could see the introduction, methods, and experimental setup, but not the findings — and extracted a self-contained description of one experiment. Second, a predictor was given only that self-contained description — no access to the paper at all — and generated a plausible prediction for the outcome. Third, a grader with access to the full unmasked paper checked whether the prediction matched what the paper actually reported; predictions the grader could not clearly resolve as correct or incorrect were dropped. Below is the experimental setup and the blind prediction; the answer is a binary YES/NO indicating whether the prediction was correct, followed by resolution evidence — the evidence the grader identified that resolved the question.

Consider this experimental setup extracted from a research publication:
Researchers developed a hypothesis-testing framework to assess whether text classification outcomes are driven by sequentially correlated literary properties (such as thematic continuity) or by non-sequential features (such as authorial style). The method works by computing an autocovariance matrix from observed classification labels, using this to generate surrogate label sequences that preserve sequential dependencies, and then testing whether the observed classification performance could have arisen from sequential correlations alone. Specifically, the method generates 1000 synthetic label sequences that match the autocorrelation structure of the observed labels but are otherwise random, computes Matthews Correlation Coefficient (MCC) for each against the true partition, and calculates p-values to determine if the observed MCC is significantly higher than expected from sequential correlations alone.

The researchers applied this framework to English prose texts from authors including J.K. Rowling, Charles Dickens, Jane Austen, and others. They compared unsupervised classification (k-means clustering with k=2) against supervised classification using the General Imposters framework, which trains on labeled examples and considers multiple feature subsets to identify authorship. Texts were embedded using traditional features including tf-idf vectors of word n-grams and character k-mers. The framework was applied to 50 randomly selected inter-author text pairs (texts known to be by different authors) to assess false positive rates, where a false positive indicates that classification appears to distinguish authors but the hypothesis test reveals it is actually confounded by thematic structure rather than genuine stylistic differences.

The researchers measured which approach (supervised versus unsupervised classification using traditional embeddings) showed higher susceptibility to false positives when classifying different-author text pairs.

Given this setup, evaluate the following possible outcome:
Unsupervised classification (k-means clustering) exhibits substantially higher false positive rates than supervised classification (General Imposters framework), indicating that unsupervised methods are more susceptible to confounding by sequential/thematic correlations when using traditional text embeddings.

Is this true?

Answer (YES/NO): NO